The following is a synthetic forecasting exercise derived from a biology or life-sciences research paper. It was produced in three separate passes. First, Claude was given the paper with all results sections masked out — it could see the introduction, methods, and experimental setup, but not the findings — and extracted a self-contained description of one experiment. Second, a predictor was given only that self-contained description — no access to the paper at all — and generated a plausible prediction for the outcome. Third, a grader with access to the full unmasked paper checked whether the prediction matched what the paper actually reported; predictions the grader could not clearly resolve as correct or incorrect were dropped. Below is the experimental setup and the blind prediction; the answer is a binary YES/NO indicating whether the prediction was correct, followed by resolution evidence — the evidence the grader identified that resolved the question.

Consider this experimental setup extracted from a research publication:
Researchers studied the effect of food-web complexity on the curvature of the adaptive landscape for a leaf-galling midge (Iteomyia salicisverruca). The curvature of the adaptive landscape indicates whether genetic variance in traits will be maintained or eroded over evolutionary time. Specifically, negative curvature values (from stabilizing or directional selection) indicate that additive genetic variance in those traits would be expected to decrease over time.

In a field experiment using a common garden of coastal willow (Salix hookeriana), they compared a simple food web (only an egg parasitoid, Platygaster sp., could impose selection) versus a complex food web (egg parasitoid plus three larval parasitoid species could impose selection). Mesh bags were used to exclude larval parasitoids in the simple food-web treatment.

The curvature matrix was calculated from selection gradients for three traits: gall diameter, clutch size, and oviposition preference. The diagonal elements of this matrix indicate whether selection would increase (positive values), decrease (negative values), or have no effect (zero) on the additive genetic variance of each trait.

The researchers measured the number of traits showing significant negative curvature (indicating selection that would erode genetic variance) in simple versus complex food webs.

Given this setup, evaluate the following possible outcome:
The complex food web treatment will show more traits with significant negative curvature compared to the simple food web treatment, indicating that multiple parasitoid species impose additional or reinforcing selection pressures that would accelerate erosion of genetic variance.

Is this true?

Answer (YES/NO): NO